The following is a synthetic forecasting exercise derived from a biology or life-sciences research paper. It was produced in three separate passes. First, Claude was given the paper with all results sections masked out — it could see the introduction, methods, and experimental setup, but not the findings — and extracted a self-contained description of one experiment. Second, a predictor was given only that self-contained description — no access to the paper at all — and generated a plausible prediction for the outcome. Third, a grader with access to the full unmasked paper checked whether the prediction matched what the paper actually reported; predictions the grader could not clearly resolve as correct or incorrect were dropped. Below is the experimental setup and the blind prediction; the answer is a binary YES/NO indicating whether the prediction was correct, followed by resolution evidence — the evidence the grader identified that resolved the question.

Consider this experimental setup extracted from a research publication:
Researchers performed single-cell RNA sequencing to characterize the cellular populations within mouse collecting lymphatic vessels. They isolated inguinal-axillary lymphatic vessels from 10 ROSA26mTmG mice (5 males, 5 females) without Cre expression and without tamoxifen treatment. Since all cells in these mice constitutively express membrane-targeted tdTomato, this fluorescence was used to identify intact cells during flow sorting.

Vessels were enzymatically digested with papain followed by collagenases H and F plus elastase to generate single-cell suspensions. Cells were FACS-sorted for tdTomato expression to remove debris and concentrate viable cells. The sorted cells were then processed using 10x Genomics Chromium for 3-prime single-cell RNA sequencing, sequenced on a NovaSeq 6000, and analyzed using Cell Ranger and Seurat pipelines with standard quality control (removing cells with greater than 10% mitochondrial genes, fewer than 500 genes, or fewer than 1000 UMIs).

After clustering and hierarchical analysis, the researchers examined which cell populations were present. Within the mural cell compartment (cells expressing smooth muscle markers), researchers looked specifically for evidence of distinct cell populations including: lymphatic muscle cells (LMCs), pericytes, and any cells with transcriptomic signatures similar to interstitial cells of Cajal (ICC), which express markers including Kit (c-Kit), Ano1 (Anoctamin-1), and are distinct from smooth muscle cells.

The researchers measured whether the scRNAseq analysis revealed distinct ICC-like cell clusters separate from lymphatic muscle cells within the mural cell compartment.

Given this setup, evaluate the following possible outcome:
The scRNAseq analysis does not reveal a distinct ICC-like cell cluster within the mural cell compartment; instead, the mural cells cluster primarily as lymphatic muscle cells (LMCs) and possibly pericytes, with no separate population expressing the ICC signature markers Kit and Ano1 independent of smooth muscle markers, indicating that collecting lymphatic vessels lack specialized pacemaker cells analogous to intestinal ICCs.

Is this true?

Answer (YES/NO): YES